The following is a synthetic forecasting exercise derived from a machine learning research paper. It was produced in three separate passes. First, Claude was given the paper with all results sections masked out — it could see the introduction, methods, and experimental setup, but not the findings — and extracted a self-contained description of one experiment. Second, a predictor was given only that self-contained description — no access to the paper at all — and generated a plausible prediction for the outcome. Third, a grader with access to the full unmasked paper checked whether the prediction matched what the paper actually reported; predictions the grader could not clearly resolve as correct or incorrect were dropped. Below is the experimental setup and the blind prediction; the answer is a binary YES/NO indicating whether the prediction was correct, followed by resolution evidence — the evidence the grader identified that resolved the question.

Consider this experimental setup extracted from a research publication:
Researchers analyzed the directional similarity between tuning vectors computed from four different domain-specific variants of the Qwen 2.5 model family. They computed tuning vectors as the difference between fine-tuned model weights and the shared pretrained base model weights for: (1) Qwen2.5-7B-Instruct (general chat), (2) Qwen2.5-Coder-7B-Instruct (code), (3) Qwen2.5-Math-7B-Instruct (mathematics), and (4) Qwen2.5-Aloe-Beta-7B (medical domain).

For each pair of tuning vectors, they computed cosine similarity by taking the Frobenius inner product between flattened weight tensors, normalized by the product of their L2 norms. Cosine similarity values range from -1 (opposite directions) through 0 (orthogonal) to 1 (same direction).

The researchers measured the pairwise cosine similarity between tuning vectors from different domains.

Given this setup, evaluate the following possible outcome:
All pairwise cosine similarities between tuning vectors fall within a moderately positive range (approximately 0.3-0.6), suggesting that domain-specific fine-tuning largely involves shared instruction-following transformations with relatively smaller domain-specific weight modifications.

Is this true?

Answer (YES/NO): NO